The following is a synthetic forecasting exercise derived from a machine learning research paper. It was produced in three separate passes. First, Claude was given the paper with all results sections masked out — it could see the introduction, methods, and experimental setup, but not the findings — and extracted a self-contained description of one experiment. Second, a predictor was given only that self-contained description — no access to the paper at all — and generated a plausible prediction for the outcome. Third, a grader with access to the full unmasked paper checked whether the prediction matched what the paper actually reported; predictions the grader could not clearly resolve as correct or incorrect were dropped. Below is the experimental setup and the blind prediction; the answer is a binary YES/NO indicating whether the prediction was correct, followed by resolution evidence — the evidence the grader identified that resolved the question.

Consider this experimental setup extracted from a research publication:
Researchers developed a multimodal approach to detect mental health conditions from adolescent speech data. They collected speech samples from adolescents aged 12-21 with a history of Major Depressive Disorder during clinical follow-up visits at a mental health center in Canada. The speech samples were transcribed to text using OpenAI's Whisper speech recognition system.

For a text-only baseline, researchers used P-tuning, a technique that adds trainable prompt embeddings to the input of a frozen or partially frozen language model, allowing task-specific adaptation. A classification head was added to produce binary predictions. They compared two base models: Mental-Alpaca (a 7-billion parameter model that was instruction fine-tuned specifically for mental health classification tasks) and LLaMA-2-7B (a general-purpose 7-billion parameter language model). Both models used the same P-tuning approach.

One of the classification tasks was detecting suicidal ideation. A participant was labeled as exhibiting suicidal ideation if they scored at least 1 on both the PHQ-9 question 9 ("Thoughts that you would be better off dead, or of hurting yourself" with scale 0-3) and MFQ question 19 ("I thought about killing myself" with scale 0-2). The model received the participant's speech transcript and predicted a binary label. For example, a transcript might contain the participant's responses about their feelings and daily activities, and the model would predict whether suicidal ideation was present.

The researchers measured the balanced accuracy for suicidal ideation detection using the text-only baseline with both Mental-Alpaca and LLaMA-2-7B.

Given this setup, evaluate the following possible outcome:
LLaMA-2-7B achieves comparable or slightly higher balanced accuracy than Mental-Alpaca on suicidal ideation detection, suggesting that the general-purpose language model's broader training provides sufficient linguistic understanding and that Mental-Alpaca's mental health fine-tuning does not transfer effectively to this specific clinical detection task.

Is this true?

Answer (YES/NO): YES